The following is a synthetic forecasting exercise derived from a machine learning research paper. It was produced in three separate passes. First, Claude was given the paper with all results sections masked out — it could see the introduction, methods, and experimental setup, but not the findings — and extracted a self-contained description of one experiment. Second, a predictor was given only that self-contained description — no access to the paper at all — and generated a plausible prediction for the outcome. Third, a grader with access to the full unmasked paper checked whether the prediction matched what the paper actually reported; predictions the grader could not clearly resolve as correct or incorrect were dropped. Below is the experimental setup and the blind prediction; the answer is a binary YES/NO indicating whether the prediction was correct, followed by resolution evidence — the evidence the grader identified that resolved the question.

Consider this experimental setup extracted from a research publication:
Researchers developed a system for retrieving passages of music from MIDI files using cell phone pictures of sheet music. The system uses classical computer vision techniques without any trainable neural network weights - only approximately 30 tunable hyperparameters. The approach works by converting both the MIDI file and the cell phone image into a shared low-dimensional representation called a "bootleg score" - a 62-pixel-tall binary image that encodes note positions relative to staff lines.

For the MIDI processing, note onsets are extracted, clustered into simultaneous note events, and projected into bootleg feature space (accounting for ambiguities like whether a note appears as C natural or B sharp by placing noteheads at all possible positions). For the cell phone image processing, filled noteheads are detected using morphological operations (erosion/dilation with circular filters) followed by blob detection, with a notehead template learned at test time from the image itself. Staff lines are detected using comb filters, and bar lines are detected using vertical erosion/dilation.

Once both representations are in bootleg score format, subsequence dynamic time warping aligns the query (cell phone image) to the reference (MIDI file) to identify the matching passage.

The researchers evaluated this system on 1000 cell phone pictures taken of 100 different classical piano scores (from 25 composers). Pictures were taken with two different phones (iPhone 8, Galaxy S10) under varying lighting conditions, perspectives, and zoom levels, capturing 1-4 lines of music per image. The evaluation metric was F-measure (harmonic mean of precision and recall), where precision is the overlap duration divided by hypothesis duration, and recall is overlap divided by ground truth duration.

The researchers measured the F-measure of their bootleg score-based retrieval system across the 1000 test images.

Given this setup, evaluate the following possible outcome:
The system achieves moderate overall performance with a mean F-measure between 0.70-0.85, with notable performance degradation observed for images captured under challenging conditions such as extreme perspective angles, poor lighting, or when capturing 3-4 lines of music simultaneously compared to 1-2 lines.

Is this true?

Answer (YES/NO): NO